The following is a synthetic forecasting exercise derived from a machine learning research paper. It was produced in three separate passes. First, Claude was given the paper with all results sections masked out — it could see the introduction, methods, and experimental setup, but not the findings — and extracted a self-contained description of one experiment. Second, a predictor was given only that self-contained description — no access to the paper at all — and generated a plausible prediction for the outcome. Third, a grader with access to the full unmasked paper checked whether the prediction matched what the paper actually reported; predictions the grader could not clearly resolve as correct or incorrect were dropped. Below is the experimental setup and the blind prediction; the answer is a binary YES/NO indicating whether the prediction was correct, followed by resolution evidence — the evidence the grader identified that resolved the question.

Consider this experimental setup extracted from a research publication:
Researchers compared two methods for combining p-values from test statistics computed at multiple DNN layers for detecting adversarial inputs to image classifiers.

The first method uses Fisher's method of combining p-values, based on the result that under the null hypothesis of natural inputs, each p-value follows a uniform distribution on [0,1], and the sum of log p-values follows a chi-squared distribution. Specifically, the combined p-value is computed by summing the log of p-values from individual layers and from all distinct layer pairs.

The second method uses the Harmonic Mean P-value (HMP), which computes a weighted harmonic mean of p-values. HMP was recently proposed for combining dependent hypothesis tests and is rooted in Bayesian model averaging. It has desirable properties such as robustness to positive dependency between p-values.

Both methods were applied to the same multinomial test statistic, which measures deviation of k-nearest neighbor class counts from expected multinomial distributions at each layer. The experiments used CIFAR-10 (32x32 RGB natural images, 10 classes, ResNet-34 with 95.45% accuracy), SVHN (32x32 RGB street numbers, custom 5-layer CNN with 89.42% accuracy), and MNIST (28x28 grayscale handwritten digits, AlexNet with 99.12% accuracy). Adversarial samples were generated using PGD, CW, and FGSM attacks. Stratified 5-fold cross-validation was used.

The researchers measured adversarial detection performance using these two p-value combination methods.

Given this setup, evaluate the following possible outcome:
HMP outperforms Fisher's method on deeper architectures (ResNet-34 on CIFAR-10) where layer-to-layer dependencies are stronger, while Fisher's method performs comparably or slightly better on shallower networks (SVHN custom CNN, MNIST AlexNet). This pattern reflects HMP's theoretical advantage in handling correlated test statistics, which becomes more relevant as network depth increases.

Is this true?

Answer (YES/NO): NO